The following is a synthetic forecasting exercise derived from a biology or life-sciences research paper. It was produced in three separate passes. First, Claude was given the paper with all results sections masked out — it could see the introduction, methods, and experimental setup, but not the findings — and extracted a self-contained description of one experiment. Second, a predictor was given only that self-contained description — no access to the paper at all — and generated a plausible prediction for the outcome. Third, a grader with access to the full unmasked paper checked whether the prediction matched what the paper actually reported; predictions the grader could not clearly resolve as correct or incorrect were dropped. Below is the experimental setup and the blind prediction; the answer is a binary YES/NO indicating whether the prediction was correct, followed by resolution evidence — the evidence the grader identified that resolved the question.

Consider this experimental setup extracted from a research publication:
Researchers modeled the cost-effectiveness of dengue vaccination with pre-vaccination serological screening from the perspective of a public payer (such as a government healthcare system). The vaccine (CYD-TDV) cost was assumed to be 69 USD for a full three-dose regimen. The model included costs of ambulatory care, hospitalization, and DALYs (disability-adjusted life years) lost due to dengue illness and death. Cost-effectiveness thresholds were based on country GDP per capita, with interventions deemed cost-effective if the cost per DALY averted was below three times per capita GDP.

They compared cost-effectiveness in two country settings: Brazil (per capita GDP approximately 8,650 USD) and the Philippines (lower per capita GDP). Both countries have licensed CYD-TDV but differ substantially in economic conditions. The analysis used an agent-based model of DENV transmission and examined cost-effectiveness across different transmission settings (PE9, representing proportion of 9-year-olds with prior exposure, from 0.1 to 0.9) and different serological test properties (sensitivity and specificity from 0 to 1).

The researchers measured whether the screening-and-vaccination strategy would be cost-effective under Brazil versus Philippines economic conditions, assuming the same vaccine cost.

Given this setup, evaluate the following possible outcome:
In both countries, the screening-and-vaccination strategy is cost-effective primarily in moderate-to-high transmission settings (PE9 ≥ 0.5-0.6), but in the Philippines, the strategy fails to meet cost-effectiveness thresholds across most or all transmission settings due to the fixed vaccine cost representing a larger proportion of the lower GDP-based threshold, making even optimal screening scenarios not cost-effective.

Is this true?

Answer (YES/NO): NO